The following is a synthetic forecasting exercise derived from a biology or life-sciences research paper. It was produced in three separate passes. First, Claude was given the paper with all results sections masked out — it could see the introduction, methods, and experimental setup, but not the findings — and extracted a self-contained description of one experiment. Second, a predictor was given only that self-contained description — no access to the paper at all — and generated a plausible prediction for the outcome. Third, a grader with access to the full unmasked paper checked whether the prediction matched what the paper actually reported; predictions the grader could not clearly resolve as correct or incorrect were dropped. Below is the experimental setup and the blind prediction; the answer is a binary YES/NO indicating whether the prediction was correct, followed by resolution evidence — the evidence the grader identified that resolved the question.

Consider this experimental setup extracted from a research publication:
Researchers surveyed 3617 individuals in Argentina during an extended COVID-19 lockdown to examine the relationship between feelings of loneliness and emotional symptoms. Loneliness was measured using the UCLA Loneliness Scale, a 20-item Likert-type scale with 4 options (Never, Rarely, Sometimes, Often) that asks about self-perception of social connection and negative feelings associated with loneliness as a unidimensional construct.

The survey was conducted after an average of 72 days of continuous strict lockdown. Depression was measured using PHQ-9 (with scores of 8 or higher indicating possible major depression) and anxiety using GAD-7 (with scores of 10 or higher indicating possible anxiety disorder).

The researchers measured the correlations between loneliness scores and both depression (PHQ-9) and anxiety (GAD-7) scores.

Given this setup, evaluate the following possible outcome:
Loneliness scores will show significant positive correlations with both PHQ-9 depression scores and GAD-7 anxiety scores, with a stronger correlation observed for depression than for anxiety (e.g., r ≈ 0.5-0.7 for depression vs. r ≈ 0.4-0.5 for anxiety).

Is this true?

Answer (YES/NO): YES